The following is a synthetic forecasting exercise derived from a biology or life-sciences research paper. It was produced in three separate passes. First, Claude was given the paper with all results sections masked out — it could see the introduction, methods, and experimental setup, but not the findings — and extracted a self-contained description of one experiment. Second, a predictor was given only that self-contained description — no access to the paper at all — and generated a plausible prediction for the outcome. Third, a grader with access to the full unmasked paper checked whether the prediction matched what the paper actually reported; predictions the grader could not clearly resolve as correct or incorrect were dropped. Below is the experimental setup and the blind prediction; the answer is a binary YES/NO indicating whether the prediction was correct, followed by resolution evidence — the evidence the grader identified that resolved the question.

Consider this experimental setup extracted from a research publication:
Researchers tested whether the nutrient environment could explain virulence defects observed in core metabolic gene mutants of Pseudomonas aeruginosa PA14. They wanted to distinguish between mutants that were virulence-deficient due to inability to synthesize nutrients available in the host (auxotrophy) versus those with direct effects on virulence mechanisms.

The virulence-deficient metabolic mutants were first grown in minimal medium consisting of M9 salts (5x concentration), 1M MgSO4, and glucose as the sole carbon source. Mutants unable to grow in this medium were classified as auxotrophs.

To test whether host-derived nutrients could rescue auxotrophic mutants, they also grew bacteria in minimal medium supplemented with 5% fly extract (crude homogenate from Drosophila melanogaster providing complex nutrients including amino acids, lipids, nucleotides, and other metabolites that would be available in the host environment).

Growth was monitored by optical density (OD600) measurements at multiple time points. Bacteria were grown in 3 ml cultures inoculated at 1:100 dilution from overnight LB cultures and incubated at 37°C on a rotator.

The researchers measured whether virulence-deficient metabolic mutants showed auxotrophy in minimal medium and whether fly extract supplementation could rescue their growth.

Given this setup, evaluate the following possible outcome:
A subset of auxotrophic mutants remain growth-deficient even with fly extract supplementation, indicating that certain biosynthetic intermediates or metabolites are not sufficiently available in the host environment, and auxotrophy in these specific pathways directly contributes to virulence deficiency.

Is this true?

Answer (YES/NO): YES